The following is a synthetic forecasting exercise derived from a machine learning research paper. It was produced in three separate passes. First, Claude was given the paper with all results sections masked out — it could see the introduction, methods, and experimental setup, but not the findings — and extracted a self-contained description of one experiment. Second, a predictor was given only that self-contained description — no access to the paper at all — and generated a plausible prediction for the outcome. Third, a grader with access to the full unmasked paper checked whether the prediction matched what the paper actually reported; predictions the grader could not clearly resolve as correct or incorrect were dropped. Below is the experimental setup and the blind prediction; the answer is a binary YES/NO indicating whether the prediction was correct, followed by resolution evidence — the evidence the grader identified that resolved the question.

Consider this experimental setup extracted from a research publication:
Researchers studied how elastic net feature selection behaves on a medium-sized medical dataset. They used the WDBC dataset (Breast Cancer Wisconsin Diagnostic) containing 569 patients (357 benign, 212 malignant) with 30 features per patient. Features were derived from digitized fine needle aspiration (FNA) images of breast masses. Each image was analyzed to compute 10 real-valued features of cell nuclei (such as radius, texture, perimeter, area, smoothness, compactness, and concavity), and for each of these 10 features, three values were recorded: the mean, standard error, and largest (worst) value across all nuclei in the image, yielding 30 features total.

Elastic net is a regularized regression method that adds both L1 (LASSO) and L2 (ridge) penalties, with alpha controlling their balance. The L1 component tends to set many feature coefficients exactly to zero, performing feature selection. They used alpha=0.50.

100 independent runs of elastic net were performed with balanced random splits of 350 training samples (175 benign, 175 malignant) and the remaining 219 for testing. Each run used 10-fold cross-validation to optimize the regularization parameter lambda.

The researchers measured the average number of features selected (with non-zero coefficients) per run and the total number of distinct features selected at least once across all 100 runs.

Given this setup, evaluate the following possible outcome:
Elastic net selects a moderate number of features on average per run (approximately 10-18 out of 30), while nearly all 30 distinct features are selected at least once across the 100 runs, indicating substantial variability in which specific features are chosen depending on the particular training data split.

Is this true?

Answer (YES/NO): YES